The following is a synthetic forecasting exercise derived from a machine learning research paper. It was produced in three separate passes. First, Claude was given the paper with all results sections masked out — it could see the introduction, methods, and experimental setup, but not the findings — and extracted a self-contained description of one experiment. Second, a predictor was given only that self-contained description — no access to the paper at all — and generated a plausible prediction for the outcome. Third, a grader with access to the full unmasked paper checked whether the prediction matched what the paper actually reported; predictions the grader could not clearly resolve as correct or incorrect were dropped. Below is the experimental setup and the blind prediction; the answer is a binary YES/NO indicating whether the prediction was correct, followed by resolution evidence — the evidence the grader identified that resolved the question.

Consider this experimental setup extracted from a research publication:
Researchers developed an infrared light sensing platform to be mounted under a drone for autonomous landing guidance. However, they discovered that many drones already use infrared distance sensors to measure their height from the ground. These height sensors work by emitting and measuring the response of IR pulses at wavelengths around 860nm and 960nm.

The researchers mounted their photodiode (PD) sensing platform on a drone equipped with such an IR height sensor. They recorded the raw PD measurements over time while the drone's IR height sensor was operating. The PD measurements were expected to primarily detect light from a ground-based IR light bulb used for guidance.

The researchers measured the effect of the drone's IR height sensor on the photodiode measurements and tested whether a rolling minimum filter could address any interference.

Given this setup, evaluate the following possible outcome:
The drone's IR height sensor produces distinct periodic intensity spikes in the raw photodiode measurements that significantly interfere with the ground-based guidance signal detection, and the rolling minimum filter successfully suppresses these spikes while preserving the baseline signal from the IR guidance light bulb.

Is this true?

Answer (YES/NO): YES